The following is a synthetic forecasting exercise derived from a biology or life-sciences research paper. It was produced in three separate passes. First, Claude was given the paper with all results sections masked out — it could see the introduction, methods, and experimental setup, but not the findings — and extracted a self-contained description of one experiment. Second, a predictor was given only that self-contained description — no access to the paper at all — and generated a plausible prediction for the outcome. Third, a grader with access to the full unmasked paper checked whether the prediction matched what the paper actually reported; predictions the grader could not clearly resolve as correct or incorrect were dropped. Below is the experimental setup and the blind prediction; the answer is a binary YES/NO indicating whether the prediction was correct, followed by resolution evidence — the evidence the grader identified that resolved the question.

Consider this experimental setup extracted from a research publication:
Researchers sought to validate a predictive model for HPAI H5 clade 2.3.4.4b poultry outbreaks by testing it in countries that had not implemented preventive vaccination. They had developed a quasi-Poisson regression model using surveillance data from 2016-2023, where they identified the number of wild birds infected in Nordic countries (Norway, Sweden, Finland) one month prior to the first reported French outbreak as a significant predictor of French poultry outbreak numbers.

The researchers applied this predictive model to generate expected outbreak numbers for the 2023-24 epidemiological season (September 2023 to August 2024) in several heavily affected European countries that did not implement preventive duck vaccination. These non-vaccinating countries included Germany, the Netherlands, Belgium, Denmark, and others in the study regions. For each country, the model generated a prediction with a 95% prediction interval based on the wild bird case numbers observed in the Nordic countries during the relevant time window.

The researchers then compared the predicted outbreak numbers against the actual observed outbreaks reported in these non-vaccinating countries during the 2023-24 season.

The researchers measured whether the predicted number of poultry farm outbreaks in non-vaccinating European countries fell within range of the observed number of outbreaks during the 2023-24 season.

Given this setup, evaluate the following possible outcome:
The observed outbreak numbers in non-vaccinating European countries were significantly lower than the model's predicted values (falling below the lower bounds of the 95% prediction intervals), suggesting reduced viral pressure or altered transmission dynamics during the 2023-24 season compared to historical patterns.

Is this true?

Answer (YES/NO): NO